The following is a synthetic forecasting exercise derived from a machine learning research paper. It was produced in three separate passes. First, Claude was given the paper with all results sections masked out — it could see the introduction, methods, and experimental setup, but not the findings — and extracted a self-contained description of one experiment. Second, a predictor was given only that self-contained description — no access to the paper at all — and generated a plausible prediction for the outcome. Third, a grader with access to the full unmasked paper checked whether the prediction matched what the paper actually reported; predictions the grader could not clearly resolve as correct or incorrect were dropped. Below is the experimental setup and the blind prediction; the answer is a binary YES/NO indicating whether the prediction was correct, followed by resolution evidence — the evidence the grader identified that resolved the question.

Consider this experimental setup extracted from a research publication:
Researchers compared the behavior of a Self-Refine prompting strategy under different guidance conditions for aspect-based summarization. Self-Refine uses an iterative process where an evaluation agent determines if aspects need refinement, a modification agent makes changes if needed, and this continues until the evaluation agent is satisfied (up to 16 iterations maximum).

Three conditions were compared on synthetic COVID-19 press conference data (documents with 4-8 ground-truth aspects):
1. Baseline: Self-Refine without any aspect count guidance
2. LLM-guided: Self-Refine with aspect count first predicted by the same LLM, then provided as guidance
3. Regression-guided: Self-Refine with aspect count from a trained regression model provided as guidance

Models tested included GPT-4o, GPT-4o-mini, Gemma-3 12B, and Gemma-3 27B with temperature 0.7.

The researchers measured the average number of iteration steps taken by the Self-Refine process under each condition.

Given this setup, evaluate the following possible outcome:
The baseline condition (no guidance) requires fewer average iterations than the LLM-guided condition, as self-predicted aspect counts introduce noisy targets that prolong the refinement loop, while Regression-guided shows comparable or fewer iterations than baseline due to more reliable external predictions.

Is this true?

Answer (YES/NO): NO